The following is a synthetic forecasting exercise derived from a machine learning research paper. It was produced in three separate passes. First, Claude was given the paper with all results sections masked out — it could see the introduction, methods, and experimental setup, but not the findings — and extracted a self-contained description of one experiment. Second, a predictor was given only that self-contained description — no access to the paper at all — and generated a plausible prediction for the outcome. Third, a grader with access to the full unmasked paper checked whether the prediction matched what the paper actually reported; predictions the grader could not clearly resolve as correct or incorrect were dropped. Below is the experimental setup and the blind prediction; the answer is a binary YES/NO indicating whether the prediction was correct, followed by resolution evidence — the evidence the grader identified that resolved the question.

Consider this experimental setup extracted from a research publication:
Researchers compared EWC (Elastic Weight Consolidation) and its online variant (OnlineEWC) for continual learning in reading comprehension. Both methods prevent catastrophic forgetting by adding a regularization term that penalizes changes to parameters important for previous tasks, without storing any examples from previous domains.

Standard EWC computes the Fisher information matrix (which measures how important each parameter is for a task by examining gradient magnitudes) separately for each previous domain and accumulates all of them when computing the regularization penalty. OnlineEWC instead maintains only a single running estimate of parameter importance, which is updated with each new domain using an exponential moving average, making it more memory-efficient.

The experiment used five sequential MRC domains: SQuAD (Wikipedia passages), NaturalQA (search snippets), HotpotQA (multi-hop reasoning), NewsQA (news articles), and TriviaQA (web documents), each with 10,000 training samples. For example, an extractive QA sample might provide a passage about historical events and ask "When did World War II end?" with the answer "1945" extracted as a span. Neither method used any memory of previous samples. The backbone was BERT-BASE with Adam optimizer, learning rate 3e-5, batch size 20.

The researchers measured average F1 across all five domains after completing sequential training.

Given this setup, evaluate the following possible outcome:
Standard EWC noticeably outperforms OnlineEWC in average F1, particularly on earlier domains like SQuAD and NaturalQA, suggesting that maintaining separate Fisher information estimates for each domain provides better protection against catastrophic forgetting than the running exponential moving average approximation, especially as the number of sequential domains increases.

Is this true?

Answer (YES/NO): NO